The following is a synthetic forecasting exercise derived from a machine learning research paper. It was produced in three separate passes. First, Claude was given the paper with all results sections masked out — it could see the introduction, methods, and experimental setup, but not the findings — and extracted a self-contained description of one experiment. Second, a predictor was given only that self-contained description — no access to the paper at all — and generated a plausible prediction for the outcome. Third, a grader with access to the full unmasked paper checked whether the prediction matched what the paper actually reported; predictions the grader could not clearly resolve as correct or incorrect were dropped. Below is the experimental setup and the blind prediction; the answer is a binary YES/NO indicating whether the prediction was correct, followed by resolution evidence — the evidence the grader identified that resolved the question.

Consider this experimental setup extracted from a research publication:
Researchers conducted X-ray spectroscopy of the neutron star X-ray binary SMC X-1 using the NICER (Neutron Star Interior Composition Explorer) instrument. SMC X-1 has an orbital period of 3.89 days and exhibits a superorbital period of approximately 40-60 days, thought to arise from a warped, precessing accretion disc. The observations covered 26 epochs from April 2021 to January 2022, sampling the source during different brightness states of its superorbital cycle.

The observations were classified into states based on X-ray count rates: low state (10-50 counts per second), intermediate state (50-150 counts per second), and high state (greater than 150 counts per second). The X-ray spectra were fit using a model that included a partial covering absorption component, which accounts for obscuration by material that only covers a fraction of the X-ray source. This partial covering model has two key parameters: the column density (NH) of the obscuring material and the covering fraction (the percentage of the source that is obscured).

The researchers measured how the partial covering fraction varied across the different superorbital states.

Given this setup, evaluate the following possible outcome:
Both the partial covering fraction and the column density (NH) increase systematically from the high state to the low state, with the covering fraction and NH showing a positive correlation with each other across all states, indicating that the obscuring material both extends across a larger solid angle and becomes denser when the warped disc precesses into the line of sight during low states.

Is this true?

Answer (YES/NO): NO